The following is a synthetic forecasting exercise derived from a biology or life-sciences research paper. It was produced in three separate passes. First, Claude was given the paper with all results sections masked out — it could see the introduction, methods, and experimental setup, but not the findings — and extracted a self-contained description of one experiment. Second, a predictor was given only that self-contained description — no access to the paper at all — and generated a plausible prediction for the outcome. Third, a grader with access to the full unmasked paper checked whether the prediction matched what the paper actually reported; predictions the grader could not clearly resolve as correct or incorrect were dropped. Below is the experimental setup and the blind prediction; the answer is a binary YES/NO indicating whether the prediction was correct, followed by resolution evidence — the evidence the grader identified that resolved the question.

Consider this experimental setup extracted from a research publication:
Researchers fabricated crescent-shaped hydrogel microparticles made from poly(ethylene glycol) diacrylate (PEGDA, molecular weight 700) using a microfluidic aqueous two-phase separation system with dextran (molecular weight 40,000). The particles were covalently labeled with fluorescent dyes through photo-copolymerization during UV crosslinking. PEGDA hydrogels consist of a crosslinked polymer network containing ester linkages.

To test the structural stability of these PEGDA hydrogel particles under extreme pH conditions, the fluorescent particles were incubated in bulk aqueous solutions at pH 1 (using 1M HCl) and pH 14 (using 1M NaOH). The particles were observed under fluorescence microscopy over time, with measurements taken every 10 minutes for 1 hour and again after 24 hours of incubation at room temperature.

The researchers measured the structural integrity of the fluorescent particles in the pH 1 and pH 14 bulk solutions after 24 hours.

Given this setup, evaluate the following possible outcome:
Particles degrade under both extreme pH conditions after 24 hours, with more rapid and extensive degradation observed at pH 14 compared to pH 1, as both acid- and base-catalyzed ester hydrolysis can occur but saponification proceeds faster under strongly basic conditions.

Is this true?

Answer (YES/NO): NO